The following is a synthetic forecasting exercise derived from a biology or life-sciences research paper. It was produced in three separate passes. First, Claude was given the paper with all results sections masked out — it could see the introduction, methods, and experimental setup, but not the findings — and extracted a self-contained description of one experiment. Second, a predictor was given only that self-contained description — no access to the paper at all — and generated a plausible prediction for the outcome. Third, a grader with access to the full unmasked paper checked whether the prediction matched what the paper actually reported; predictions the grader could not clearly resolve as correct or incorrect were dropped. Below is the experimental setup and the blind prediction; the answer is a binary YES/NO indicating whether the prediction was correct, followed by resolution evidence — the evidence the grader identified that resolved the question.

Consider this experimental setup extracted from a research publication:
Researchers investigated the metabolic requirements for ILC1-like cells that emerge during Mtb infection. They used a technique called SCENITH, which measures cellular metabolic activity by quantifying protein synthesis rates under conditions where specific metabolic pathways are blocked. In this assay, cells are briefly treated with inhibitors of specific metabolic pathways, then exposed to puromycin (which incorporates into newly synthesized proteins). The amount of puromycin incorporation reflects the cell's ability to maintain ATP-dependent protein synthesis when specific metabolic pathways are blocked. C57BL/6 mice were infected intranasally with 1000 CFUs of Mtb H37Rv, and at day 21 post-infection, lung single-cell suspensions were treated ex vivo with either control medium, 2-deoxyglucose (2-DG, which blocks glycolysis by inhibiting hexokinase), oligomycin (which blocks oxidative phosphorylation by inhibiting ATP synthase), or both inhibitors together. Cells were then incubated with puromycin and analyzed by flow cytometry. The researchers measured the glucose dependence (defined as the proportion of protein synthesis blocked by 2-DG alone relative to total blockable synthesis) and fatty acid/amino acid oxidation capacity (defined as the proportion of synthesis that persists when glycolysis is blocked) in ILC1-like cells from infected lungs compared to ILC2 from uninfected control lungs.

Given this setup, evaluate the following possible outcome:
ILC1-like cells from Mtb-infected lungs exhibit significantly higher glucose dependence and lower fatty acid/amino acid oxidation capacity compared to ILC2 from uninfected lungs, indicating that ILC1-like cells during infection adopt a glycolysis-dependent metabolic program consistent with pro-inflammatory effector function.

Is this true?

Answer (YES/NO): NO